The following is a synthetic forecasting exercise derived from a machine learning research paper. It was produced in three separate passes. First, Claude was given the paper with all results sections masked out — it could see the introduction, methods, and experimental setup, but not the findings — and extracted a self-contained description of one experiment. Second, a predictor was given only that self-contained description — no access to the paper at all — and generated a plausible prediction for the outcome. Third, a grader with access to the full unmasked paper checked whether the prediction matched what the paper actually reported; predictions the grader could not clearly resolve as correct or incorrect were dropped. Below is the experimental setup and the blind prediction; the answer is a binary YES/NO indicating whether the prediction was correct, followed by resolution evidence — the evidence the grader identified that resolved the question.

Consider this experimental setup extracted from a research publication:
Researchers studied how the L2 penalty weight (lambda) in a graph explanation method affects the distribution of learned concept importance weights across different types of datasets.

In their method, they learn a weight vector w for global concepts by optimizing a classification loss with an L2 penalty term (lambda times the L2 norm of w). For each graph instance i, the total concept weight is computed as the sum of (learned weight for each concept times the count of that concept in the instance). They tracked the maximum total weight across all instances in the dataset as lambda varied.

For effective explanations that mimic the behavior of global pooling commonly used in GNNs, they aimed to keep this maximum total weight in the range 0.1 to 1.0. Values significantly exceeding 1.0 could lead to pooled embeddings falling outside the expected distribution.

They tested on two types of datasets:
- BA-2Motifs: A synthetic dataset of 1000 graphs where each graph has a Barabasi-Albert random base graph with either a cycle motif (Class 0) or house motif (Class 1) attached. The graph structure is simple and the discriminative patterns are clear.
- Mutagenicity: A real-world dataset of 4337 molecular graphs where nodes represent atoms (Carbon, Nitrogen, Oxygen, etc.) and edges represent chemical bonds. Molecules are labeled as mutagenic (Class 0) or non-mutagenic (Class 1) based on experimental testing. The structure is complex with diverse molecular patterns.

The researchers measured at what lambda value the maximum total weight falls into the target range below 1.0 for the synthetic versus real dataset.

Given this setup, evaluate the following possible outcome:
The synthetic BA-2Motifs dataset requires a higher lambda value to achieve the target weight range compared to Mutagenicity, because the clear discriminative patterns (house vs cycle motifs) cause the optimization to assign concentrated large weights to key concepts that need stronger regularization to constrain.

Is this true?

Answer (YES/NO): NO